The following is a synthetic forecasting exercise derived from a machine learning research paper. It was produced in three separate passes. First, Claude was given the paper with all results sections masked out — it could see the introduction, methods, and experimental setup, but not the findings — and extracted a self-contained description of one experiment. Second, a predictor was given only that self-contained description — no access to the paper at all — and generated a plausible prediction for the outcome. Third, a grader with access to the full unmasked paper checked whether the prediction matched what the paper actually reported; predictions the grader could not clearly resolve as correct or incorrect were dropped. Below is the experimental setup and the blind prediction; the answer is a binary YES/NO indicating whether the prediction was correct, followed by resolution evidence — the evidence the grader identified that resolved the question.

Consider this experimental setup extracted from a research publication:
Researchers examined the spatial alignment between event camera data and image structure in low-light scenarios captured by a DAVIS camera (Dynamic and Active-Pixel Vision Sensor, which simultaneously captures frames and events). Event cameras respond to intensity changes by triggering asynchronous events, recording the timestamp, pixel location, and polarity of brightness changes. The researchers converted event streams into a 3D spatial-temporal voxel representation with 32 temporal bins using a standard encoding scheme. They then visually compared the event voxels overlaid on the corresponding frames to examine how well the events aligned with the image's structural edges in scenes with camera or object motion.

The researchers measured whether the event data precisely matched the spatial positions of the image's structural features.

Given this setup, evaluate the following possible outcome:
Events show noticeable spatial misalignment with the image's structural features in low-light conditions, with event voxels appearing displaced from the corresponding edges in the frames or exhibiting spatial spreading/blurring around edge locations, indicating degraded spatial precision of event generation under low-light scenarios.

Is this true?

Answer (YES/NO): NO